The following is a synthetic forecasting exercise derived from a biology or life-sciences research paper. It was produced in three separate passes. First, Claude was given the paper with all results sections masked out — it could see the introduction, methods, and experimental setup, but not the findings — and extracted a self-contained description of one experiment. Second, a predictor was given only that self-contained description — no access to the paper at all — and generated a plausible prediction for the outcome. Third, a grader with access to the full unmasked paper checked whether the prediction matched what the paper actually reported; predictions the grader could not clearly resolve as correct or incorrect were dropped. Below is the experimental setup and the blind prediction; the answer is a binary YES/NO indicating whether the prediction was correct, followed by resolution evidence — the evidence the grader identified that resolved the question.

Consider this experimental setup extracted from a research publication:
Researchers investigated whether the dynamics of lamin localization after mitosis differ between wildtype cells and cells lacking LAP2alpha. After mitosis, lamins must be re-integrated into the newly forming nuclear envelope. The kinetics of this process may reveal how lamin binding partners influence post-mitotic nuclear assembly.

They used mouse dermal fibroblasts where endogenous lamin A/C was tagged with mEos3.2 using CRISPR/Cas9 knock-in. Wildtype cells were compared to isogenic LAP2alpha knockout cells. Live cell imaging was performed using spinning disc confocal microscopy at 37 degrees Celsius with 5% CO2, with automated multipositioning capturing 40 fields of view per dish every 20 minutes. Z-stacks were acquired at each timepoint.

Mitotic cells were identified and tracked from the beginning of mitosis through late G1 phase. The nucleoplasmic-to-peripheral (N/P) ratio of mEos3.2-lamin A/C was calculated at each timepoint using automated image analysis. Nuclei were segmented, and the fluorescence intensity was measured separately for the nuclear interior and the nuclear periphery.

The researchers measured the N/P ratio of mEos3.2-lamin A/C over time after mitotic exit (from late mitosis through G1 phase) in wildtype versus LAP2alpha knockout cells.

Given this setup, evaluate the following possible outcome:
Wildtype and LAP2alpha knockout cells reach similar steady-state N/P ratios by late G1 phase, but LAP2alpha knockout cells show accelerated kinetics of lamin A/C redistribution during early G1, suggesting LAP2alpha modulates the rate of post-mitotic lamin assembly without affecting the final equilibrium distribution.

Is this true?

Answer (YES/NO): NO